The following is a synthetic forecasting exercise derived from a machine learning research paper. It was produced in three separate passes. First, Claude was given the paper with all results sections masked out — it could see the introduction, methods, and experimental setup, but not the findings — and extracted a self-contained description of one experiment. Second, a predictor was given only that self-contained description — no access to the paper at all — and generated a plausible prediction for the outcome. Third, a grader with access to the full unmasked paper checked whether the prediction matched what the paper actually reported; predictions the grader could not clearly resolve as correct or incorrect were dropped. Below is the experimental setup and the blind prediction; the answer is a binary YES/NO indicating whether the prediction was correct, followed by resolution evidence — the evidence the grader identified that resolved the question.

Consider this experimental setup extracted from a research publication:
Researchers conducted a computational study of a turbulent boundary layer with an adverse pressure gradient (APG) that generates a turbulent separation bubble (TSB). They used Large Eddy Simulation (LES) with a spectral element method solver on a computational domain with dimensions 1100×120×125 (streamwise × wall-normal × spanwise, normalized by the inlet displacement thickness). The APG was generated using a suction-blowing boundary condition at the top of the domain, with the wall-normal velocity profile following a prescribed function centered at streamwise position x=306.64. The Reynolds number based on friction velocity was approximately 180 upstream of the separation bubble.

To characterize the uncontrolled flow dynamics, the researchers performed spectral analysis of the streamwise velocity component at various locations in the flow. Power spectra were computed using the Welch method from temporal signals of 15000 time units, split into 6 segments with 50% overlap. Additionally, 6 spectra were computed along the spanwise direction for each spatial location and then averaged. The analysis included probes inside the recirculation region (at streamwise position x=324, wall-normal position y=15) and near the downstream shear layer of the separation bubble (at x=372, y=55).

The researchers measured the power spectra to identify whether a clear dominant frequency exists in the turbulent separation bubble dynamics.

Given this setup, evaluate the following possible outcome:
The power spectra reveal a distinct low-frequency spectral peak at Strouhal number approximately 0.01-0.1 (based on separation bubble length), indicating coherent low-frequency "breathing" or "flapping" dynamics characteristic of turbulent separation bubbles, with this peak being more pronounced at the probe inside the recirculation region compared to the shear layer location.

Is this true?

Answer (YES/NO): NO